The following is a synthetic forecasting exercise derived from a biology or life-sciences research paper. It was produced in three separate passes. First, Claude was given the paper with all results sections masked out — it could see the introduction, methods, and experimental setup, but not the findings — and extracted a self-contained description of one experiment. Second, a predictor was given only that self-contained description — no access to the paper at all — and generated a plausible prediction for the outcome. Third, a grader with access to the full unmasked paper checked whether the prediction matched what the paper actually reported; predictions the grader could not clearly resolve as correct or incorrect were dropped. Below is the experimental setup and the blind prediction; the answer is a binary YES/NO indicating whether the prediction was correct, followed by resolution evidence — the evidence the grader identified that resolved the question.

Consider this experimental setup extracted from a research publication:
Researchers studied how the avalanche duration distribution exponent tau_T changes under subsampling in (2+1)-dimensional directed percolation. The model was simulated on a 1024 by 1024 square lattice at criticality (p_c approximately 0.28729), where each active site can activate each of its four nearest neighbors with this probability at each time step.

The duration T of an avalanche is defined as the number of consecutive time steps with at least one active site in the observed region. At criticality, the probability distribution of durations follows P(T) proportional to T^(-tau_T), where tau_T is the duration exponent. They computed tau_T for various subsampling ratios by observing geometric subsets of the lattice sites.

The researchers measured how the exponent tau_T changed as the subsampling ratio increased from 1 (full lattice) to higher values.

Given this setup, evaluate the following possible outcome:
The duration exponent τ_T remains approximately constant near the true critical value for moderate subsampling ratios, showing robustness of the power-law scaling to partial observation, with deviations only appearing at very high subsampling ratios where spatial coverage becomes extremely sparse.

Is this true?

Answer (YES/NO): NO